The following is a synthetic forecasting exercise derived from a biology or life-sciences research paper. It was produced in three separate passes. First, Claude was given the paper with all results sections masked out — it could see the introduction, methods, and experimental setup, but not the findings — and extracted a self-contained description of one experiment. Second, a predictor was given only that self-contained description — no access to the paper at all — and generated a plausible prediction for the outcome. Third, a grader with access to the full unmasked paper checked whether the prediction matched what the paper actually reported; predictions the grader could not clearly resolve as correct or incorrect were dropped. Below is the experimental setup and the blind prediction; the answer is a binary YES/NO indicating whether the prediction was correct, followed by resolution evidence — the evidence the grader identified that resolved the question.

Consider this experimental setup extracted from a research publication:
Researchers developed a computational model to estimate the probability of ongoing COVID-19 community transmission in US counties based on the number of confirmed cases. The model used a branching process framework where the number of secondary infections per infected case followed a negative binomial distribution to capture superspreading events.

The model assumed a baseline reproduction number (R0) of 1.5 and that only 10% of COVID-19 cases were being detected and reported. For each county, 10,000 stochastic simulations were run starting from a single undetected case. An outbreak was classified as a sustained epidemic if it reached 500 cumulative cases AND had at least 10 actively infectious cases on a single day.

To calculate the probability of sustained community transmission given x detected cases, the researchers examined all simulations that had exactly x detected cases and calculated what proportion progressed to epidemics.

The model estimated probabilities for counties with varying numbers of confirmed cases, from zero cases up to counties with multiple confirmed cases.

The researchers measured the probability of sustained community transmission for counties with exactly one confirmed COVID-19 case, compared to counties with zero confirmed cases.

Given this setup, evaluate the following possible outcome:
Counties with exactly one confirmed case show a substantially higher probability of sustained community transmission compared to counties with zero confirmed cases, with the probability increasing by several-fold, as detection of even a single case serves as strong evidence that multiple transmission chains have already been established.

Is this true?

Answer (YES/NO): YES